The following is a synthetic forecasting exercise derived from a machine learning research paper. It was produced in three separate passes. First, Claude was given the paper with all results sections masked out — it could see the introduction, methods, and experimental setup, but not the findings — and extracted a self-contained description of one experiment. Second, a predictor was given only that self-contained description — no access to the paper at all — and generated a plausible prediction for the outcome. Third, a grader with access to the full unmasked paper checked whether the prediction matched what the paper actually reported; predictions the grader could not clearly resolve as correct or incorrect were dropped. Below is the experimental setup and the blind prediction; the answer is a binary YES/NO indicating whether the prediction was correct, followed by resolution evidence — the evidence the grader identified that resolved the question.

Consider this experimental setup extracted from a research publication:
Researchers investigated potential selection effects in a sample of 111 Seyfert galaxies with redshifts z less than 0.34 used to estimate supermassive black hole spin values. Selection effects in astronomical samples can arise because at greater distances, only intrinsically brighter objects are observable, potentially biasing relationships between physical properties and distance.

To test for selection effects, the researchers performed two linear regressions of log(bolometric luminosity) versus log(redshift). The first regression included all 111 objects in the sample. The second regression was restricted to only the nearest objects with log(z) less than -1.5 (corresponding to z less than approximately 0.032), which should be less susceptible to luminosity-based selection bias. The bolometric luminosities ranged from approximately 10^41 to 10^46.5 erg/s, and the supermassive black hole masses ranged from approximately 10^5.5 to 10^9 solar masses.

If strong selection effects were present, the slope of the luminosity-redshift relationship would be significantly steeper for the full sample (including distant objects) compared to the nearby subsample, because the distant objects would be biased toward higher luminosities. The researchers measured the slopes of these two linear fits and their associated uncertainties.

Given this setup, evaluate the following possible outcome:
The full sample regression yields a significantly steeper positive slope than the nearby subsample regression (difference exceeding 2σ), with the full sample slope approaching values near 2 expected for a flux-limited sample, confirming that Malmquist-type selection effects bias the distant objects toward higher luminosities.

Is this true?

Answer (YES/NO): NO